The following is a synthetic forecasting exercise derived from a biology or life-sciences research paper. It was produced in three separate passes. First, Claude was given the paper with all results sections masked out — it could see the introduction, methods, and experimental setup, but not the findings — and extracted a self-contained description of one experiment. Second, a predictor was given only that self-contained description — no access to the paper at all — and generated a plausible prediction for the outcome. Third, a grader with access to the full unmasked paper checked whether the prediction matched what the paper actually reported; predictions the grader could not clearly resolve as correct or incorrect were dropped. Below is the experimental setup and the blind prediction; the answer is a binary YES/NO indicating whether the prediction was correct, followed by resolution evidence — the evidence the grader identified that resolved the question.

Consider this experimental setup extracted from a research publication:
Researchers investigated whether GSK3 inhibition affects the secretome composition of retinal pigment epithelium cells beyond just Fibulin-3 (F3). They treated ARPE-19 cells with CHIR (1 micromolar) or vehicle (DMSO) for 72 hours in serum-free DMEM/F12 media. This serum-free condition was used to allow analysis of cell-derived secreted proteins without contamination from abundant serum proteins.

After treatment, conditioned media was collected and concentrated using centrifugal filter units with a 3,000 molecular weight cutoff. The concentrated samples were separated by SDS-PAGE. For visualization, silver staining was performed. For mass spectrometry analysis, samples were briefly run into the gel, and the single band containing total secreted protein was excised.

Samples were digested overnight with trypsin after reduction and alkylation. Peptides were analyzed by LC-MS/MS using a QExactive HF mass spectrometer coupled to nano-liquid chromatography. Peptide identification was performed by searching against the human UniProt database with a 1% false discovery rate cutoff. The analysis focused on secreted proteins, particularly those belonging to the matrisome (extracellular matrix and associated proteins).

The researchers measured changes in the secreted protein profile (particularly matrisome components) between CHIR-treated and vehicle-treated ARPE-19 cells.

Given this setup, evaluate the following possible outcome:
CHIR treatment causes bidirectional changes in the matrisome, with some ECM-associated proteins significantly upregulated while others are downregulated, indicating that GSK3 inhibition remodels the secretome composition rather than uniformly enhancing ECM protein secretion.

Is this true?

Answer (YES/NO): NO